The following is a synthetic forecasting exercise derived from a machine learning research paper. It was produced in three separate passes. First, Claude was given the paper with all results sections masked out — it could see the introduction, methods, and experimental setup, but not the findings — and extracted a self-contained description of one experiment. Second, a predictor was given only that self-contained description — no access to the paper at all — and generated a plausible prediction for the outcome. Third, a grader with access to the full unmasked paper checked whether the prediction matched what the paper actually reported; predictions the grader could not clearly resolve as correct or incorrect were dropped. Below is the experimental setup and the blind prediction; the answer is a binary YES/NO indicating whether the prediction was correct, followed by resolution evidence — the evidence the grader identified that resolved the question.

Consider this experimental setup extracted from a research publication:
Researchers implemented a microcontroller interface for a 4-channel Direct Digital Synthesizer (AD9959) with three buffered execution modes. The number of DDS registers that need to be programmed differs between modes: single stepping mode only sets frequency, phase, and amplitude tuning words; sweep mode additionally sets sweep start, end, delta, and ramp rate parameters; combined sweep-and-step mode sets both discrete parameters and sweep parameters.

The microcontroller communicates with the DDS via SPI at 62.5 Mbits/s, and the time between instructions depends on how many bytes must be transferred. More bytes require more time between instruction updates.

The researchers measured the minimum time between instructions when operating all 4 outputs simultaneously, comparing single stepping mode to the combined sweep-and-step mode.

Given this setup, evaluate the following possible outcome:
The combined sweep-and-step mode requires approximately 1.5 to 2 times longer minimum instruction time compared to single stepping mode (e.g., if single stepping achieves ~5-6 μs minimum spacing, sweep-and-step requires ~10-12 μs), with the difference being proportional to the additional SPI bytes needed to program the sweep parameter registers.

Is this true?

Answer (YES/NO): NO